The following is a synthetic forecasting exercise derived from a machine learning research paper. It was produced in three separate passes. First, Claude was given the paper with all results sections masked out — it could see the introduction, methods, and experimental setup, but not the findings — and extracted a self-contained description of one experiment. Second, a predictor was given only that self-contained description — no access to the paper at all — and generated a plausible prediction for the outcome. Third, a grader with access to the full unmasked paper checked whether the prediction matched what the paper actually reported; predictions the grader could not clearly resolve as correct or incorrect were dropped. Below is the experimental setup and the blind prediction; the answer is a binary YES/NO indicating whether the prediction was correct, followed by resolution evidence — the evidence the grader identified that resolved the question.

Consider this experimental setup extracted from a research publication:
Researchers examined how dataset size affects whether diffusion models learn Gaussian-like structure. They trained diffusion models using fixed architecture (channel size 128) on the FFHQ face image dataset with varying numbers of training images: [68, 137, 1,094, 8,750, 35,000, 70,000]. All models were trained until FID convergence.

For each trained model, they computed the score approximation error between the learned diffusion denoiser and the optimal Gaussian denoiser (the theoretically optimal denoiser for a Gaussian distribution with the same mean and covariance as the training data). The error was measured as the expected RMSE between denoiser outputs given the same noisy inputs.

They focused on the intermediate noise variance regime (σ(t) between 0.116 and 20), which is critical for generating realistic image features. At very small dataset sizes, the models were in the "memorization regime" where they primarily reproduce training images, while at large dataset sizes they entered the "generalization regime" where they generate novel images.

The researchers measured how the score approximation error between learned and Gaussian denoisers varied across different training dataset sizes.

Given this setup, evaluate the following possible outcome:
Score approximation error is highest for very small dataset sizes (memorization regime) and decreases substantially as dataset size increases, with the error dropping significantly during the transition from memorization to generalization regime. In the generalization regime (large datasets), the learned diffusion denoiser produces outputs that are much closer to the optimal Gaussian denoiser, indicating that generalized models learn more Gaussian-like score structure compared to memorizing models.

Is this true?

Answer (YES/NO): YES